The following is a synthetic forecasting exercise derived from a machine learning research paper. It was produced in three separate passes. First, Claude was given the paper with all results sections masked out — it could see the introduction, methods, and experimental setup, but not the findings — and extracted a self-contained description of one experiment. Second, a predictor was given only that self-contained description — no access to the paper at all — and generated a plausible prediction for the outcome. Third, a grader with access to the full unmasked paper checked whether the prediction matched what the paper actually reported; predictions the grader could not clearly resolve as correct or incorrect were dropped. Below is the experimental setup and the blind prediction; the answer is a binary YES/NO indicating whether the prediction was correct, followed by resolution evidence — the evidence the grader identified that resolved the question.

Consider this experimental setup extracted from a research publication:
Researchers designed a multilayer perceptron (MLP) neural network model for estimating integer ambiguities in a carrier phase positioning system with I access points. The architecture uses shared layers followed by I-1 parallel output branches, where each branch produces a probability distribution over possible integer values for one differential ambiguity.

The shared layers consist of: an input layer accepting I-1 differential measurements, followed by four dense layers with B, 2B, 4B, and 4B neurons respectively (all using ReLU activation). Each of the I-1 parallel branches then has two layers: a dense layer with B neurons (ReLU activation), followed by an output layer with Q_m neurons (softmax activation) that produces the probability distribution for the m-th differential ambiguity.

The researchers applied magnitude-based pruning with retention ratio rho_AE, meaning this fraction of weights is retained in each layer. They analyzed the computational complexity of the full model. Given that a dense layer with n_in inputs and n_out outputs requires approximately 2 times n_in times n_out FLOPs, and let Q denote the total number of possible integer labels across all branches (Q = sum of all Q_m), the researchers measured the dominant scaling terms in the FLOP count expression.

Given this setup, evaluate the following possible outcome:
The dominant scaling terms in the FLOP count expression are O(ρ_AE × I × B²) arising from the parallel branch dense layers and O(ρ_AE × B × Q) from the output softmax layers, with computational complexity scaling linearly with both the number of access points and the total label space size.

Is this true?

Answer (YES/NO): YES